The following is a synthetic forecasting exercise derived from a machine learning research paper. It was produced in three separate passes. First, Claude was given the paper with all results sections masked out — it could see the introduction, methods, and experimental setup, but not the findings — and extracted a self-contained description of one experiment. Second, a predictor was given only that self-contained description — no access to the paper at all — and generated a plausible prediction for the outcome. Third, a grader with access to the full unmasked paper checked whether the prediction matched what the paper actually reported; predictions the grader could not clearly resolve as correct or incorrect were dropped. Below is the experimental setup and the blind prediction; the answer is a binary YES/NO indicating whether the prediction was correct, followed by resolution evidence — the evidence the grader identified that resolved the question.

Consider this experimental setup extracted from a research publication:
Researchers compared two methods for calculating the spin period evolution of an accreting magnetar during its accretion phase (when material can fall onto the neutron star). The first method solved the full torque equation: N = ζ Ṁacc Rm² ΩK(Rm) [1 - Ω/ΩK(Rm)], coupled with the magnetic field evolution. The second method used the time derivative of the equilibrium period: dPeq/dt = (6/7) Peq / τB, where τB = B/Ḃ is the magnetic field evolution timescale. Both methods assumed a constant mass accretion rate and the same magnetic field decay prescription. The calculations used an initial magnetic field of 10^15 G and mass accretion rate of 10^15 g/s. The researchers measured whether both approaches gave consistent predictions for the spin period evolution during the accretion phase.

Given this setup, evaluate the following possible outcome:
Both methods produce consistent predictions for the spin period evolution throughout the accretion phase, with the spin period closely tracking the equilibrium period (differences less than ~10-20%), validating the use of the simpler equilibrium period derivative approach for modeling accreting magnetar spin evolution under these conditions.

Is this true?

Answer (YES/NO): YES